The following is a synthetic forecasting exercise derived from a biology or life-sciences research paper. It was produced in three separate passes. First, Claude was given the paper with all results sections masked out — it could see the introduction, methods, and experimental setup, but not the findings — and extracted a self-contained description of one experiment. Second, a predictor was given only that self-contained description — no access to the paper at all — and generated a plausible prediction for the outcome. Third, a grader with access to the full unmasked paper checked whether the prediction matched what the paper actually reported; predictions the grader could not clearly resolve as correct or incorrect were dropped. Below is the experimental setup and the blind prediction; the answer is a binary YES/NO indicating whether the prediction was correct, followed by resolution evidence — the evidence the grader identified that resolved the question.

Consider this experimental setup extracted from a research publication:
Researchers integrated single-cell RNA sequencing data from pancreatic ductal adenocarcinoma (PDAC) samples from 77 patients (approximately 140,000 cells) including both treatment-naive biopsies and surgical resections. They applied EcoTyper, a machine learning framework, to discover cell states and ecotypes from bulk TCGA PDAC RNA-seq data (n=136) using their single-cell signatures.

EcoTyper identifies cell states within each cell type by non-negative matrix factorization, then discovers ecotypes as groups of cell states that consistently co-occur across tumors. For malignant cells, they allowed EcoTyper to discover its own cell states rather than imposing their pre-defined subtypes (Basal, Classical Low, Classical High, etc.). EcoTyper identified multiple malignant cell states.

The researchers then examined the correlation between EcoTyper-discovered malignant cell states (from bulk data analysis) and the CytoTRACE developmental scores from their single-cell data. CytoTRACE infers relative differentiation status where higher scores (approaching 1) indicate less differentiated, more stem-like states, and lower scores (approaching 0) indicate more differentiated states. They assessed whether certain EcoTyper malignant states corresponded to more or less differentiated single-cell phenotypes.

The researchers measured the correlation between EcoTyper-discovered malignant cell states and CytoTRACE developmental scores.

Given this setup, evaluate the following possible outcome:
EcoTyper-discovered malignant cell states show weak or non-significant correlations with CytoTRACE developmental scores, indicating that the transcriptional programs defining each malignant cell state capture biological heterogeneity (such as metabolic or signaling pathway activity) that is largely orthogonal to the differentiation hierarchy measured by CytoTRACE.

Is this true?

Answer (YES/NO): NO